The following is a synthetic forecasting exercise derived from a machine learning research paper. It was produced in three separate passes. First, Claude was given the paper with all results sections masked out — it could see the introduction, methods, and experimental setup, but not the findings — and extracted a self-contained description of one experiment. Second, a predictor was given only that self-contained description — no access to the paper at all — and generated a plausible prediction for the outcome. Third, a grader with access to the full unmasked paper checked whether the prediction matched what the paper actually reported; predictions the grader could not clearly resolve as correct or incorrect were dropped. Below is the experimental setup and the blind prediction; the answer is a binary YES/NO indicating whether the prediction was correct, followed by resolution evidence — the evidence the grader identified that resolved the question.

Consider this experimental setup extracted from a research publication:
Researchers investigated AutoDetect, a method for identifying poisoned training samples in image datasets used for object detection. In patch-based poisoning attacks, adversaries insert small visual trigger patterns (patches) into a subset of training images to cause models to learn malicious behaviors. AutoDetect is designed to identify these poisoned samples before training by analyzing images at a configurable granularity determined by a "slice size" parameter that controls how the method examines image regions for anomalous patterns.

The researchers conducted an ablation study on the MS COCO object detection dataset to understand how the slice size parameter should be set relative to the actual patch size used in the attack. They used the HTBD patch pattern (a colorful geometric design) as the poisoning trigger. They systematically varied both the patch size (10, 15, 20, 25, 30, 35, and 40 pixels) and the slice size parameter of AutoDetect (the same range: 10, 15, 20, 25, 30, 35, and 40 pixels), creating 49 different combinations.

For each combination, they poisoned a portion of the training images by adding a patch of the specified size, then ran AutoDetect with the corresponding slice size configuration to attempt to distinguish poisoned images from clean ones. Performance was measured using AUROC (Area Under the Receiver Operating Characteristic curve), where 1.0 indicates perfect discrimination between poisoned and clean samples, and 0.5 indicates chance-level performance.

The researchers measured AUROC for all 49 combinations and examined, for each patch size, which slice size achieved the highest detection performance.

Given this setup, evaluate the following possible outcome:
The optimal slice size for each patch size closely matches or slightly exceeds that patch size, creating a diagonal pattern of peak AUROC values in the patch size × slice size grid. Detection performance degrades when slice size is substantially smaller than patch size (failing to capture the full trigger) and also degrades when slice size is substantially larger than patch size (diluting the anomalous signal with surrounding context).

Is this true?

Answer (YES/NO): YES